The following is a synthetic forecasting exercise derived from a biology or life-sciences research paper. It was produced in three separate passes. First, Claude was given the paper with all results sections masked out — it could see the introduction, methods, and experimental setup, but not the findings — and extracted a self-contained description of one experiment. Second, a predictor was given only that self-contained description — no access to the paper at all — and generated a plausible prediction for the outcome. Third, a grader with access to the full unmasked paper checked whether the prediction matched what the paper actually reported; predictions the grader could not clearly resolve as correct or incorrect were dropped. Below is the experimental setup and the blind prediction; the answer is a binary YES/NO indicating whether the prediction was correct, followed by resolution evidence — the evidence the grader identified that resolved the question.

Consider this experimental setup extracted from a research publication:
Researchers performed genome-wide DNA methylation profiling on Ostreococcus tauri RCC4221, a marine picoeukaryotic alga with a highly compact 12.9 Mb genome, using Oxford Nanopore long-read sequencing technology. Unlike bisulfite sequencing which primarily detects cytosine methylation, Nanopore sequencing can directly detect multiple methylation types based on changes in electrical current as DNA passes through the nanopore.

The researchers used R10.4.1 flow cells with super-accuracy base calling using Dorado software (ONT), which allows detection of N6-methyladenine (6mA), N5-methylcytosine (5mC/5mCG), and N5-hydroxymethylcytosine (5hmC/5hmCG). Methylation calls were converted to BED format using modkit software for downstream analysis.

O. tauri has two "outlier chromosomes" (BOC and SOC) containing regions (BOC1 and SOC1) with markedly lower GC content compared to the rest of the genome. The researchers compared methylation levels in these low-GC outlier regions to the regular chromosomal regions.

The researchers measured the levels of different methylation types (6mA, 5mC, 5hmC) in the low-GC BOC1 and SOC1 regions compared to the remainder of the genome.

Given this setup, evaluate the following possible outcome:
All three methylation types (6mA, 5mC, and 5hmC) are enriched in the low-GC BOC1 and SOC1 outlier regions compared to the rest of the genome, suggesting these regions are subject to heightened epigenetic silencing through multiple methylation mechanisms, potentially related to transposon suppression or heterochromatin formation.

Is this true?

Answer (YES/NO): NO